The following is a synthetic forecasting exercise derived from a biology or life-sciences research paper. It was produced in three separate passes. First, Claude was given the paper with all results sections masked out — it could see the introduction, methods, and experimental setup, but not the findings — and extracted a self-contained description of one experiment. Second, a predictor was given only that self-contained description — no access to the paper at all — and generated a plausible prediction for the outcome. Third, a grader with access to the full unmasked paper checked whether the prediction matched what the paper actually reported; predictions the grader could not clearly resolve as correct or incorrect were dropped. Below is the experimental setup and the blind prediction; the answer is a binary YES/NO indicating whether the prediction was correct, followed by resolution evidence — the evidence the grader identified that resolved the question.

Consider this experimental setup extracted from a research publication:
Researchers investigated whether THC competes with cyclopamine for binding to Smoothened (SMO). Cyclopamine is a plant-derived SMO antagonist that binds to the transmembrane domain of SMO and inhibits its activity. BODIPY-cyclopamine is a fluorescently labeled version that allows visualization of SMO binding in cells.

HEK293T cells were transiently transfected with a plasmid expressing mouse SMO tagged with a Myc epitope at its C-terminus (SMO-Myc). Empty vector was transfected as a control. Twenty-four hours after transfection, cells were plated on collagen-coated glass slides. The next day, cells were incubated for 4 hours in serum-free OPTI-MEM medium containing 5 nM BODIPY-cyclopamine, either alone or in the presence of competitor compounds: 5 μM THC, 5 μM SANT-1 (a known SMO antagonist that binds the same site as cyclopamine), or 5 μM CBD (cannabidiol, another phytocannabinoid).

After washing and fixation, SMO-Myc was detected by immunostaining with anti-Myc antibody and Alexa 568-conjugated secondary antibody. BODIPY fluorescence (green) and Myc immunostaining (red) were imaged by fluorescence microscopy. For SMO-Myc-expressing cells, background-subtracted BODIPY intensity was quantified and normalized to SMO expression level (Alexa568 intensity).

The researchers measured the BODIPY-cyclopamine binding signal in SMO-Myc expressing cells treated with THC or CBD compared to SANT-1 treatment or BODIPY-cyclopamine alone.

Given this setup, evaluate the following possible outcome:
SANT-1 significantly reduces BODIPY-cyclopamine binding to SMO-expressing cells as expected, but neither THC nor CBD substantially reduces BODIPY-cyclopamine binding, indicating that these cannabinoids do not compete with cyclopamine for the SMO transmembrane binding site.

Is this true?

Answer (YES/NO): NO